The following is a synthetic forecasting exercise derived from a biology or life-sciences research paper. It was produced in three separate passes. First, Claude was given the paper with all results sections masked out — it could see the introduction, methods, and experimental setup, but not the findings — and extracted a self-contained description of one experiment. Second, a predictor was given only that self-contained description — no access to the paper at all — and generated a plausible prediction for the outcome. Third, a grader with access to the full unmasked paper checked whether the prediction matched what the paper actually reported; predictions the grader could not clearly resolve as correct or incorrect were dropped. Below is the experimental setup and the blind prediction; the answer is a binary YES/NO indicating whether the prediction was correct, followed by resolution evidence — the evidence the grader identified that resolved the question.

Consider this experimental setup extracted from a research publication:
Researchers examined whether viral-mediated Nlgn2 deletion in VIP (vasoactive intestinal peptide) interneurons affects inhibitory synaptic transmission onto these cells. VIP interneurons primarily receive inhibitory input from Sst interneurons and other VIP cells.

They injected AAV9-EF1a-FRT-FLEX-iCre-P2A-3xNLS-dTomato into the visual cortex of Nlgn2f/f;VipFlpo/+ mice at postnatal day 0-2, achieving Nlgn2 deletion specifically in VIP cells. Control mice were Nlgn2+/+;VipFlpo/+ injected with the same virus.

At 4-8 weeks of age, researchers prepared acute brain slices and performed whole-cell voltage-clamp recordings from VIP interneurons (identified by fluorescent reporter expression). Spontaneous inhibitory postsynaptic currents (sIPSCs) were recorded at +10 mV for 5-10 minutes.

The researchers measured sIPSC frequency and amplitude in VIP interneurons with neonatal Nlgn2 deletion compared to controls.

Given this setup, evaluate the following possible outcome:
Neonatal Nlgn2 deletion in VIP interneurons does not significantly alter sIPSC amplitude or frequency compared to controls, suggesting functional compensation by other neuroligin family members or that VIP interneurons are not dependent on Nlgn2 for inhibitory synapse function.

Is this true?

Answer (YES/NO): NO